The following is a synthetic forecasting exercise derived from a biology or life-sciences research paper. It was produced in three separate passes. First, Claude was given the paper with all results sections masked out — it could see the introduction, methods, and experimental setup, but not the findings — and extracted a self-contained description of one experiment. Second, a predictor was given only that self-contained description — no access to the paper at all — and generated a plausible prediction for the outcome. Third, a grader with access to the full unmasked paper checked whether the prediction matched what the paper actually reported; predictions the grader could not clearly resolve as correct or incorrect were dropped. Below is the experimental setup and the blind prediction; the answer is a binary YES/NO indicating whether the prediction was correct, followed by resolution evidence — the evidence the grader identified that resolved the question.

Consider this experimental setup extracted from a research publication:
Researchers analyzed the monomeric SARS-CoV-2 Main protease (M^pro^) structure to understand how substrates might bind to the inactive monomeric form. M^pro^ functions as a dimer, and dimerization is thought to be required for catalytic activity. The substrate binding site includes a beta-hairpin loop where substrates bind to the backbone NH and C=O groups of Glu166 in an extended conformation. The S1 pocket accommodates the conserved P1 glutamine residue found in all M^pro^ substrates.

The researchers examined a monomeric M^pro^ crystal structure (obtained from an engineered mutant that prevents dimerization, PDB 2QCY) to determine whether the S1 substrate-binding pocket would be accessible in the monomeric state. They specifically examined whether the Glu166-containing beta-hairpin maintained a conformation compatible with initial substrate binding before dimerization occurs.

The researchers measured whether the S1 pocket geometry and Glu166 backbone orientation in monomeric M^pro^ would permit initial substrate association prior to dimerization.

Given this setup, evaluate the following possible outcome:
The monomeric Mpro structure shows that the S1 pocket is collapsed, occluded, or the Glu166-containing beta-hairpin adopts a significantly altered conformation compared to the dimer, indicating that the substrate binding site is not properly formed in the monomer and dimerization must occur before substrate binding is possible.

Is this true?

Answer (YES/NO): NO